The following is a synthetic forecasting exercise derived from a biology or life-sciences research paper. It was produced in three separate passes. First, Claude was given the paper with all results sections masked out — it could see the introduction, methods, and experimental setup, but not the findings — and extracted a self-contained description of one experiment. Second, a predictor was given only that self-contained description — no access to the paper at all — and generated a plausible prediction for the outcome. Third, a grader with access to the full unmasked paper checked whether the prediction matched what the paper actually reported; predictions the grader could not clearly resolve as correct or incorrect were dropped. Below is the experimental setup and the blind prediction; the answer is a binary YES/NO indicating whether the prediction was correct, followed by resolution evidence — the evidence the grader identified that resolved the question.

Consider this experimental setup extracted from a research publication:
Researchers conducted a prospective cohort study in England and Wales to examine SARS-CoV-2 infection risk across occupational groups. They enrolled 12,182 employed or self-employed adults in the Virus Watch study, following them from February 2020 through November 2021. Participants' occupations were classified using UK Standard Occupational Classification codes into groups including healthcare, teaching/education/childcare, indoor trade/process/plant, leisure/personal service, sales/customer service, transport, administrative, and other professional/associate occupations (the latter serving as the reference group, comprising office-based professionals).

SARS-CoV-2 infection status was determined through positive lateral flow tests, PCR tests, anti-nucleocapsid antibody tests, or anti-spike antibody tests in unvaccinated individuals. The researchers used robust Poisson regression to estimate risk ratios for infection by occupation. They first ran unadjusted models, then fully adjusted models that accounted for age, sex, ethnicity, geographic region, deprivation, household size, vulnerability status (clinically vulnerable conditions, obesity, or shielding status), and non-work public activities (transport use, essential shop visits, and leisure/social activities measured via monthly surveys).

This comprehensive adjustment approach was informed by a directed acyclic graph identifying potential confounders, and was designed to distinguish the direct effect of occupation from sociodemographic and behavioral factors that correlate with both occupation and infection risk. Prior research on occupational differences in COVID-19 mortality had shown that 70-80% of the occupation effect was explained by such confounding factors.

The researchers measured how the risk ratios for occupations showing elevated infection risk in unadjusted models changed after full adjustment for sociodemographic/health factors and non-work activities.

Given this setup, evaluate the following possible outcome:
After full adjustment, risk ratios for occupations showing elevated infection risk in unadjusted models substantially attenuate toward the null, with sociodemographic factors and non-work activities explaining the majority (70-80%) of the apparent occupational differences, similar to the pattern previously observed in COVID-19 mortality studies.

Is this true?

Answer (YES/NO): NO